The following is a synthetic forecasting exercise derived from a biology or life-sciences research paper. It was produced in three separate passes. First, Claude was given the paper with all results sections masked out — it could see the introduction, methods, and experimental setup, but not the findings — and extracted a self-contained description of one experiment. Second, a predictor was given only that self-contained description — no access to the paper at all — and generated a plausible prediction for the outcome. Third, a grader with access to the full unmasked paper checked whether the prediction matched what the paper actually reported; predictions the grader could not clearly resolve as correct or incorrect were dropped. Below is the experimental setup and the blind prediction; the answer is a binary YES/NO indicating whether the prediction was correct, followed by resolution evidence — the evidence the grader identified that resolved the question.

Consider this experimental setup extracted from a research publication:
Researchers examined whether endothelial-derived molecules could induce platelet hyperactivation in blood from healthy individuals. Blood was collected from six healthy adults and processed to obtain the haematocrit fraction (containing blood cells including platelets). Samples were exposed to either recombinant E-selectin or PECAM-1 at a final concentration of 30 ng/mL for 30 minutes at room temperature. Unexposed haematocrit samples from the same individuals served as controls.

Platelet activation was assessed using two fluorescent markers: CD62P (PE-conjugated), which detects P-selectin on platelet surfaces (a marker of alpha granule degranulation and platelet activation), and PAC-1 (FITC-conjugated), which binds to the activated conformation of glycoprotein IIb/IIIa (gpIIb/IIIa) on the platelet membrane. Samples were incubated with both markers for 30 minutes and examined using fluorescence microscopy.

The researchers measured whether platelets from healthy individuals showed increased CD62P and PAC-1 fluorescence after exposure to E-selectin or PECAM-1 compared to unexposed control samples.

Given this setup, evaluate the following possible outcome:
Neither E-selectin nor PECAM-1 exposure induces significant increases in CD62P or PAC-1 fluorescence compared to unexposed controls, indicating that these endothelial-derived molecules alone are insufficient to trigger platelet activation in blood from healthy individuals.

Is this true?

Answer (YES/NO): NO